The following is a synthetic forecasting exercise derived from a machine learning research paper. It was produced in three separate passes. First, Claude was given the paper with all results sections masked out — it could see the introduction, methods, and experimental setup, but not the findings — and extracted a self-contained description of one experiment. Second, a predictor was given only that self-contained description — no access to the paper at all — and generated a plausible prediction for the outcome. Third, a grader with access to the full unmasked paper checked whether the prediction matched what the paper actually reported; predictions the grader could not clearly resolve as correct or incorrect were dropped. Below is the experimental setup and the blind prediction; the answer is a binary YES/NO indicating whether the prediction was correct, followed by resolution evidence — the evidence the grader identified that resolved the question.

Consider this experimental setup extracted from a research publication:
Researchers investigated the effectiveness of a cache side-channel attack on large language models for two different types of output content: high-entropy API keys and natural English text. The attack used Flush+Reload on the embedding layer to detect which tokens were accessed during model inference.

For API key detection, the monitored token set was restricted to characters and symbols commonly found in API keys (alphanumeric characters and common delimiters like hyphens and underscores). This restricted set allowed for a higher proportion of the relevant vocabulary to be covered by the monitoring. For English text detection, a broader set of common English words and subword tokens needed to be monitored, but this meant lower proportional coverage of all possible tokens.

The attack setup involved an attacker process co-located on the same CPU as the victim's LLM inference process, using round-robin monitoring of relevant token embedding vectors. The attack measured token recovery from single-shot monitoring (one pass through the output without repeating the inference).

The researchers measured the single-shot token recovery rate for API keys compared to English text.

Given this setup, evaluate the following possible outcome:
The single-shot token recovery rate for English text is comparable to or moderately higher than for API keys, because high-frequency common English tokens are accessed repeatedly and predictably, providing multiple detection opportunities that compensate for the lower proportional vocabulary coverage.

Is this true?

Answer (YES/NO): NO